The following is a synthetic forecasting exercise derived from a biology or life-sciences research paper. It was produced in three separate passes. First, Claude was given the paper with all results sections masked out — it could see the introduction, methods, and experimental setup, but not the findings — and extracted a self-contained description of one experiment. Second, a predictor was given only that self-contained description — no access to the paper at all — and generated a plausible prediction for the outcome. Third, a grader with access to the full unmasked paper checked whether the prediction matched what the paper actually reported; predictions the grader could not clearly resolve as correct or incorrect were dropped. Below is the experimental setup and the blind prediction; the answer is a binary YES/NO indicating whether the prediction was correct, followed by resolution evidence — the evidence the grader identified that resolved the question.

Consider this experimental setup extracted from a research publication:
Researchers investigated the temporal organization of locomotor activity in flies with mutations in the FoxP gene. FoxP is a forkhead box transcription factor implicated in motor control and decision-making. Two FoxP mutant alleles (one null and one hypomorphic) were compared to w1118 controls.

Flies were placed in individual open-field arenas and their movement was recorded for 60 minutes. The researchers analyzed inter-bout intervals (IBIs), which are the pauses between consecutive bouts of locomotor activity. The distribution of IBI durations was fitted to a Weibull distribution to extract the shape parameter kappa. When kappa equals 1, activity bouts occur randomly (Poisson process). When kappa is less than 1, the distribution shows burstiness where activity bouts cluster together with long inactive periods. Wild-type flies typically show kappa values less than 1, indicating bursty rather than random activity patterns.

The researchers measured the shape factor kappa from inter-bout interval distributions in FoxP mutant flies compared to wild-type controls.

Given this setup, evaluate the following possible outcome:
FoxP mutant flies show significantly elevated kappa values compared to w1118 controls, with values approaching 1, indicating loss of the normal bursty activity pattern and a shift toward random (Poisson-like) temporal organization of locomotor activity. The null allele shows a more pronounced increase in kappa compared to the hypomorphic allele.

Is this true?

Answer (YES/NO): NO